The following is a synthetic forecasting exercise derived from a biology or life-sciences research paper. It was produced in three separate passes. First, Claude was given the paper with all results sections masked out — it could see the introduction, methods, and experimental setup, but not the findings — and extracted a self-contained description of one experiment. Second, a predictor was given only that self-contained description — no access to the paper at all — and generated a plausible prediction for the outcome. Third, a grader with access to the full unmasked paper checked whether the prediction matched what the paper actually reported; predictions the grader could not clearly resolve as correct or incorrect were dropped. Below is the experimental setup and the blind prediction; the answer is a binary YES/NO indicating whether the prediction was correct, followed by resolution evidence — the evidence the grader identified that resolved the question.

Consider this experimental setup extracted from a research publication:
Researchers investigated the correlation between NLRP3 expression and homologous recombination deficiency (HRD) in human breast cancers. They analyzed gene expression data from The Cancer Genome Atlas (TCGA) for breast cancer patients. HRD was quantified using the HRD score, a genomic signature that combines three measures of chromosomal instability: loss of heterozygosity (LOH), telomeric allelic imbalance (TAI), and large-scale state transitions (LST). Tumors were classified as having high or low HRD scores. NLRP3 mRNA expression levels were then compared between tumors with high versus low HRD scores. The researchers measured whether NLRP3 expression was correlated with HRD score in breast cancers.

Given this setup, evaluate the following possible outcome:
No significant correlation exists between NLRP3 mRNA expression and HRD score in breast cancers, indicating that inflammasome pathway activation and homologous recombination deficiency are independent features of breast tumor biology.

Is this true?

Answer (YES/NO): NO